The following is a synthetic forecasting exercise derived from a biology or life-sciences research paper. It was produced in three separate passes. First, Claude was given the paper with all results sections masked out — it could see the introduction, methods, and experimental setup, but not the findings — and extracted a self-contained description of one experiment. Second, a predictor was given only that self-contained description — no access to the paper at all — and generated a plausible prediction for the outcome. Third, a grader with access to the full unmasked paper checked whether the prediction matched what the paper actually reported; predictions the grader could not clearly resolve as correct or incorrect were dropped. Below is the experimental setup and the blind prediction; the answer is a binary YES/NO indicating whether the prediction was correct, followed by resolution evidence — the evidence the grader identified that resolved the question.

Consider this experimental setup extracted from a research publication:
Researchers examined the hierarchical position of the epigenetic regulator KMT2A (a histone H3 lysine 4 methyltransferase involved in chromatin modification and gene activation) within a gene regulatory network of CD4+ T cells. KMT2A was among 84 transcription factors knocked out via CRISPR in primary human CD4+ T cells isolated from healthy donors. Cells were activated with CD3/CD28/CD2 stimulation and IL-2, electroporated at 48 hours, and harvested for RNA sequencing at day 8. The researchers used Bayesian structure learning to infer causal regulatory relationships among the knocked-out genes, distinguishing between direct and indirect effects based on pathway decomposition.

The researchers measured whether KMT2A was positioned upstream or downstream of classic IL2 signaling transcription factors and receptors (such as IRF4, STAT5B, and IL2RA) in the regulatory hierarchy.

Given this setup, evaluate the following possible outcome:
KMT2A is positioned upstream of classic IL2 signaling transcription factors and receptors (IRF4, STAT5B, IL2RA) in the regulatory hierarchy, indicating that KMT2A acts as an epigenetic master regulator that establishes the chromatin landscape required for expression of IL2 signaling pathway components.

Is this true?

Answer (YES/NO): YES